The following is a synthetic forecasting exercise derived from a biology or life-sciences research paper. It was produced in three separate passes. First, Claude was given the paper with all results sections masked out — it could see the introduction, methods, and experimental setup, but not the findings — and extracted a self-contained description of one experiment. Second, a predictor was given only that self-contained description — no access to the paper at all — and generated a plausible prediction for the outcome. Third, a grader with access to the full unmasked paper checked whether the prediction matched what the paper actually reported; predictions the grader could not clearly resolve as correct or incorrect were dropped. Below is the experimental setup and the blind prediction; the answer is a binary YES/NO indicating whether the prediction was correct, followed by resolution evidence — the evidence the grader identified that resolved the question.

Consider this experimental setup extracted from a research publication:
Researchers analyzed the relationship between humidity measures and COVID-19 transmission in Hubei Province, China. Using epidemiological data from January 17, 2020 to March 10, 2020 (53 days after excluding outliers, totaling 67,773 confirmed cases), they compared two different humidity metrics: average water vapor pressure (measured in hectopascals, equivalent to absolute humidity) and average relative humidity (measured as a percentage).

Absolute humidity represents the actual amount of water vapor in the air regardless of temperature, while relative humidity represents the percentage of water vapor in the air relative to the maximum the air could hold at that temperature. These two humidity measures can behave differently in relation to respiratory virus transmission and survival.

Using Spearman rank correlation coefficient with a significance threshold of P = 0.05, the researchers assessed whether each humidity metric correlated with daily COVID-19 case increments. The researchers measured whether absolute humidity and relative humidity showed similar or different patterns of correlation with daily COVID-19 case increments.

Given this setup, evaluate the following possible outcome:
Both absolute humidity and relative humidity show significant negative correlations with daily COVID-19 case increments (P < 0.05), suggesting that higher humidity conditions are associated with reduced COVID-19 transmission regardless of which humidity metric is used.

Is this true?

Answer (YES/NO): NO